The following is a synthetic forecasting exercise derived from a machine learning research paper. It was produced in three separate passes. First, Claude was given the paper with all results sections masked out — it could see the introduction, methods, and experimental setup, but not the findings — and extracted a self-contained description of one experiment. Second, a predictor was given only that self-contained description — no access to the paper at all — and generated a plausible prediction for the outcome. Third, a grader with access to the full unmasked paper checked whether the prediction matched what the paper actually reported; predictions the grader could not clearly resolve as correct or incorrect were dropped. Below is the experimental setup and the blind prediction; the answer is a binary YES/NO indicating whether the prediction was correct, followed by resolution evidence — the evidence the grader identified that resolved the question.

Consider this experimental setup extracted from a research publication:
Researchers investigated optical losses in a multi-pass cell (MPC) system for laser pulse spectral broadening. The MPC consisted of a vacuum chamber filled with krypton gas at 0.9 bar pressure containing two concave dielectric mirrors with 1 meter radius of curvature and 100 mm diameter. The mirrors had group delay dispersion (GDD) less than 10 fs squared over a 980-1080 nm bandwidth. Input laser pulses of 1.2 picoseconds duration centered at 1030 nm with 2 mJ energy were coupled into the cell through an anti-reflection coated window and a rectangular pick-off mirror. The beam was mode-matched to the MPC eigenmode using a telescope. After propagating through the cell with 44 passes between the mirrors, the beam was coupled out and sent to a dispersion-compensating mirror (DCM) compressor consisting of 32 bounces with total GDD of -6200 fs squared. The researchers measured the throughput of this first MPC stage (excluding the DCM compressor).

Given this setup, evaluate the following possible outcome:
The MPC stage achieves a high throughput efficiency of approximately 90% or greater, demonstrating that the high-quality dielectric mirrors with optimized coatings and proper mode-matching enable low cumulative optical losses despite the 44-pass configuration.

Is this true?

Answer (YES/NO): NO